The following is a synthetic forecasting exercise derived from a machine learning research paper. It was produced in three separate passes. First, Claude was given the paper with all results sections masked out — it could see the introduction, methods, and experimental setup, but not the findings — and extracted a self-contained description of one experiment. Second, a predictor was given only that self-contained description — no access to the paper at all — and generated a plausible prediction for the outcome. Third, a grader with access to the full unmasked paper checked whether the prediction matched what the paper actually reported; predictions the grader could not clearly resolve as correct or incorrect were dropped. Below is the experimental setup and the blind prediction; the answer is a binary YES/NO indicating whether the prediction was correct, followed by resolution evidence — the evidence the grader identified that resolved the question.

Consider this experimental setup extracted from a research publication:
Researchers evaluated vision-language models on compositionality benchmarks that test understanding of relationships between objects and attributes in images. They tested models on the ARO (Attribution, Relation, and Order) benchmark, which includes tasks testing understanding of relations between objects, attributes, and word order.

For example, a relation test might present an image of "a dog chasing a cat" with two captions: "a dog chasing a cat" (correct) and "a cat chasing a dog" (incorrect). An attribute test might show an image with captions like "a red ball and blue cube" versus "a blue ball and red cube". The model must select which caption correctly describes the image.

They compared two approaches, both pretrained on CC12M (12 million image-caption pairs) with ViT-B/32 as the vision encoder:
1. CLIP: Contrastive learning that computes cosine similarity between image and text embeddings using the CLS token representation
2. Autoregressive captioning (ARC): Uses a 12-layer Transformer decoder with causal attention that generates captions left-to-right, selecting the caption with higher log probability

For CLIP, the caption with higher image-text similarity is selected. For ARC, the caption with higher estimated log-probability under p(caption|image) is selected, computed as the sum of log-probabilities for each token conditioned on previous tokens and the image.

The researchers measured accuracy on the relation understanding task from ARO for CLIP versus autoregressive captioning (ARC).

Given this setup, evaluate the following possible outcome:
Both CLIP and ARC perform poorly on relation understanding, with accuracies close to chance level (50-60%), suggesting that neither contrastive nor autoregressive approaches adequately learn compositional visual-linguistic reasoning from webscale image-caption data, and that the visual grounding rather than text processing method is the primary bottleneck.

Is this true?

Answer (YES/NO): NO